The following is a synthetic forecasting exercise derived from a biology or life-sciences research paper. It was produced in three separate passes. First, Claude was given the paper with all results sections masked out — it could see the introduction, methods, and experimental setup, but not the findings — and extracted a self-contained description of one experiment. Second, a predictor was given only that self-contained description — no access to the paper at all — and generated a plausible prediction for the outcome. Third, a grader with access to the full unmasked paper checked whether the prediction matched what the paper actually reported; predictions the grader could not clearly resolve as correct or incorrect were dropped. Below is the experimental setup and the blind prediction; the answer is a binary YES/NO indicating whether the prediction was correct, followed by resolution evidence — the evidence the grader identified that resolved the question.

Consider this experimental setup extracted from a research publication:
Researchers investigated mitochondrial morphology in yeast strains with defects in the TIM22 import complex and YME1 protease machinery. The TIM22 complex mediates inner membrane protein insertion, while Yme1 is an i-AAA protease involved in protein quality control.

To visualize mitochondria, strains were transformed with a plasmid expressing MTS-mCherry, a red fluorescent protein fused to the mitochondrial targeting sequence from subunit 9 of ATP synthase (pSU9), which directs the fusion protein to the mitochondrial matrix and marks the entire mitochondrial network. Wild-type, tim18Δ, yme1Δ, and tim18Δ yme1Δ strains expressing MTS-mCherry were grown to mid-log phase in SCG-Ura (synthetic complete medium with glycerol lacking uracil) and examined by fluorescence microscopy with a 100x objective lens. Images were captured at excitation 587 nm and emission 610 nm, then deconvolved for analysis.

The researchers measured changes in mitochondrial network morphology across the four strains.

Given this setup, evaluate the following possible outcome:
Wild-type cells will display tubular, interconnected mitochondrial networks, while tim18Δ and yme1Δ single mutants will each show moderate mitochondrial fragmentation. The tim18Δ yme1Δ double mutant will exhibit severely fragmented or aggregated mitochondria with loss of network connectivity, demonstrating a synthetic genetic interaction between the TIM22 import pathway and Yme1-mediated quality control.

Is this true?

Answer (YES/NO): NO